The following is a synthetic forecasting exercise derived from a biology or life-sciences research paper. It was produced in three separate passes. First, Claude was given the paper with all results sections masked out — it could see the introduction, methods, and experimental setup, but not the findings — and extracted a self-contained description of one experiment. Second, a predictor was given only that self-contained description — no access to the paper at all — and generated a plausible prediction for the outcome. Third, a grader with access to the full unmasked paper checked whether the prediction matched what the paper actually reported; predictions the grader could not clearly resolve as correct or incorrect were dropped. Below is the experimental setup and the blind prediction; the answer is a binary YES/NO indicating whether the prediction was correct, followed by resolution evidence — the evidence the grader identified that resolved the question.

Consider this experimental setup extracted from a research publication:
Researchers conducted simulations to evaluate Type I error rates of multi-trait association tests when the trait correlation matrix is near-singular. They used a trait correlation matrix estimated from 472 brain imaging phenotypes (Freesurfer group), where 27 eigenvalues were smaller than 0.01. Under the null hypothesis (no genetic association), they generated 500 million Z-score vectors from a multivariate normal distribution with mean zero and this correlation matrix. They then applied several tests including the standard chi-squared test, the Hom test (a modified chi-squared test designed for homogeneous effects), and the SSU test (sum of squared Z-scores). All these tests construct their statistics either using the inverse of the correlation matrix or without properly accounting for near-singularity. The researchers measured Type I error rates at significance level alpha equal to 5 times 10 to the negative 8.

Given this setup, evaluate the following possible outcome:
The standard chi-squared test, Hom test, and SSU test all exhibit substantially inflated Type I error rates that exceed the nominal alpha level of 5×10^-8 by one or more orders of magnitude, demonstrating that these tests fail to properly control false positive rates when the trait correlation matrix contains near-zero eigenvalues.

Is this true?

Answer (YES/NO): YES